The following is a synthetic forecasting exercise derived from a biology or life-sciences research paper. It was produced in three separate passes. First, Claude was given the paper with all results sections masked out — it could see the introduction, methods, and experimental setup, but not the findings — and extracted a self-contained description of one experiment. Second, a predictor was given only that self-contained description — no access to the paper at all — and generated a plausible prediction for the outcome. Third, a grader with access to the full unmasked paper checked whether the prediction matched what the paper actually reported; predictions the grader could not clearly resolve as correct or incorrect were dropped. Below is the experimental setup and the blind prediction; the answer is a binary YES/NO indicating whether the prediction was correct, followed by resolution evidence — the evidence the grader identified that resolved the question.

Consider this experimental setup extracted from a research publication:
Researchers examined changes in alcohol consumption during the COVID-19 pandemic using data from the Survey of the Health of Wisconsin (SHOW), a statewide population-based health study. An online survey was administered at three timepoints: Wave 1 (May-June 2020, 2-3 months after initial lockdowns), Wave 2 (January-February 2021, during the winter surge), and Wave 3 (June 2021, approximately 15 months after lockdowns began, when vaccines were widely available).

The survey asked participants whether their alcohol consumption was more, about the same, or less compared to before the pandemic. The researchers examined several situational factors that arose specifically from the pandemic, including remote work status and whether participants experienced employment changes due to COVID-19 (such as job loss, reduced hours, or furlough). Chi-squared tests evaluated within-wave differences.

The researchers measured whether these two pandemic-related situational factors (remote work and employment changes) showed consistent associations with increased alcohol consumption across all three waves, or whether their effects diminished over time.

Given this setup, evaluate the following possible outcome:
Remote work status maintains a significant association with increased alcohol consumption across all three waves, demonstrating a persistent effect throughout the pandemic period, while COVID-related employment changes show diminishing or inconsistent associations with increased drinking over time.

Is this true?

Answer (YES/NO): NO